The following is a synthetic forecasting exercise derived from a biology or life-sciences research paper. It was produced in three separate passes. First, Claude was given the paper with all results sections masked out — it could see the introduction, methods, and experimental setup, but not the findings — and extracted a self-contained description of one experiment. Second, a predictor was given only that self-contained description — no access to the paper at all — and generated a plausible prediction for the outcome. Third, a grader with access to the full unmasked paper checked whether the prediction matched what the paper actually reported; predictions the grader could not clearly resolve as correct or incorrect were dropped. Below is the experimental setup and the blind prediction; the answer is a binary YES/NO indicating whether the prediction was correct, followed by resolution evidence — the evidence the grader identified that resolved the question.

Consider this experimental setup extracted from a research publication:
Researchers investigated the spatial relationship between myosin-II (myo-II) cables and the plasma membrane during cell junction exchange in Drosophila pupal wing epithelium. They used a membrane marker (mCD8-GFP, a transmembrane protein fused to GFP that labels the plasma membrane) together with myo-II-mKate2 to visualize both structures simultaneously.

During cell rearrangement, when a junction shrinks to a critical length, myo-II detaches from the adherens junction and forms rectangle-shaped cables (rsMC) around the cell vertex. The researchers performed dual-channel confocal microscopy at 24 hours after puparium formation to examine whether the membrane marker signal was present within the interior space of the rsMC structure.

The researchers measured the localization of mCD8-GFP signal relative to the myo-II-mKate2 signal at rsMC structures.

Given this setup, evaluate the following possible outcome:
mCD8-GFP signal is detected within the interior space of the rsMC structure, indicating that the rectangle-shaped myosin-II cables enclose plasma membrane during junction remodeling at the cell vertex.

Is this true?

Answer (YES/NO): YES